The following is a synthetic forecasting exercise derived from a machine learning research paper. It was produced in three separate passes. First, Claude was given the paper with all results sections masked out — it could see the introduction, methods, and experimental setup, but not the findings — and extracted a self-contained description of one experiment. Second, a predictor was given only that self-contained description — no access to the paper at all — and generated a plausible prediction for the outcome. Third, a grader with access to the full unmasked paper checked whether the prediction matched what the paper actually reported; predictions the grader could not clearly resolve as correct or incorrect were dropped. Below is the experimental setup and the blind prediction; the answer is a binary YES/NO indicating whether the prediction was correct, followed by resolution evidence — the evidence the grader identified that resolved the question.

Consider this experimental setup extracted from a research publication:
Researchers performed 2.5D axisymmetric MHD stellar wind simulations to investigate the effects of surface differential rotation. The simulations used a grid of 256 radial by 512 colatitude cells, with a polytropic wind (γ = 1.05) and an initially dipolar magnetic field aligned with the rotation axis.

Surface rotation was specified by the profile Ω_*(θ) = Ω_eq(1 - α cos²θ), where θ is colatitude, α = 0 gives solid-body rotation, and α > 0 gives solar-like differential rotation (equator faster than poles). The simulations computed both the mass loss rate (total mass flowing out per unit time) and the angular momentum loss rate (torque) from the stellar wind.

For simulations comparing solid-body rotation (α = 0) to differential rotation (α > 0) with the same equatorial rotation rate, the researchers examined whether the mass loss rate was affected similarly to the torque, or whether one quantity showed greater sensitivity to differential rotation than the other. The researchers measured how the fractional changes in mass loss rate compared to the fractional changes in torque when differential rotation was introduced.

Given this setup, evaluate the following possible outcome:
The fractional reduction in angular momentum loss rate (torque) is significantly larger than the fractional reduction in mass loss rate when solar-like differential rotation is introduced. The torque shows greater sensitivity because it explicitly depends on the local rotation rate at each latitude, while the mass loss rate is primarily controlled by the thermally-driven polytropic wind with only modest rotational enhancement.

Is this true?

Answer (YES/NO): YES